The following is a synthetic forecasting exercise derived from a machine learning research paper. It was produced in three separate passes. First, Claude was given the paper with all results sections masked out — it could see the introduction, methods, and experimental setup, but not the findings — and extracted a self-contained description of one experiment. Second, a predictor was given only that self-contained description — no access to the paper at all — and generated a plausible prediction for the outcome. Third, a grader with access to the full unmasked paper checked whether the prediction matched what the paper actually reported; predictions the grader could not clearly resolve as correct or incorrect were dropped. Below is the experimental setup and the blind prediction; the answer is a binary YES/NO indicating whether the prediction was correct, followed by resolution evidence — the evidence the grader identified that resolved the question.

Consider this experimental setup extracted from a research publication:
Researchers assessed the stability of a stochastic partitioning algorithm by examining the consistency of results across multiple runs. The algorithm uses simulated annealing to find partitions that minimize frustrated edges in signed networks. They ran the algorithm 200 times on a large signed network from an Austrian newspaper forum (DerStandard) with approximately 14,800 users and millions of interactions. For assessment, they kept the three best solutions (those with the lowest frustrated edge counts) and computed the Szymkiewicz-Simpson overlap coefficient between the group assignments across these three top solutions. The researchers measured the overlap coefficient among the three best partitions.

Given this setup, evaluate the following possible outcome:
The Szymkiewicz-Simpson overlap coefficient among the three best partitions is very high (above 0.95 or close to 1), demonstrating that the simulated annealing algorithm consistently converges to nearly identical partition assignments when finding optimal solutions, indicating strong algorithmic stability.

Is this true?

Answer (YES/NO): NO